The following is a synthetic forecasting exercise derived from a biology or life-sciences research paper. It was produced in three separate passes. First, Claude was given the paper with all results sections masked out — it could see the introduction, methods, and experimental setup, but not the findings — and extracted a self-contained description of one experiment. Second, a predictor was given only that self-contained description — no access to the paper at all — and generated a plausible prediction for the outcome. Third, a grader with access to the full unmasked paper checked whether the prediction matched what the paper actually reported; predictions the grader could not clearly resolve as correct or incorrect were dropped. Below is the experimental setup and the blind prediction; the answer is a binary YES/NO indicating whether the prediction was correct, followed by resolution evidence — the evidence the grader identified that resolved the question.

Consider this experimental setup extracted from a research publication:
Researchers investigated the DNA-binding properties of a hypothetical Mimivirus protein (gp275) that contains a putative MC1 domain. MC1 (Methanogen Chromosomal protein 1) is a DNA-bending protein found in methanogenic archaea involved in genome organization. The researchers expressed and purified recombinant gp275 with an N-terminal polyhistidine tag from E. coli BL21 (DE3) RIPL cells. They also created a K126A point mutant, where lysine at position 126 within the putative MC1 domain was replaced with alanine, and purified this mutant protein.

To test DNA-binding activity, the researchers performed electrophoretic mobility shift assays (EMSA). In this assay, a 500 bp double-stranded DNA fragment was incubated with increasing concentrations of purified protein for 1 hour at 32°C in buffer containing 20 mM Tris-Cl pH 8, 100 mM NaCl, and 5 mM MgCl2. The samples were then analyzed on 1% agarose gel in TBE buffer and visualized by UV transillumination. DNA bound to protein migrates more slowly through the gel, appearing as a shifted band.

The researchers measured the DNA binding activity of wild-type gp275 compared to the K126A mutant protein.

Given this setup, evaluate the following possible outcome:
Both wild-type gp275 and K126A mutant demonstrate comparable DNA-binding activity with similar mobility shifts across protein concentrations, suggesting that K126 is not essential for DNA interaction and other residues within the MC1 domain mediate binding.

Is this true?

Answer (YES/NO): NO